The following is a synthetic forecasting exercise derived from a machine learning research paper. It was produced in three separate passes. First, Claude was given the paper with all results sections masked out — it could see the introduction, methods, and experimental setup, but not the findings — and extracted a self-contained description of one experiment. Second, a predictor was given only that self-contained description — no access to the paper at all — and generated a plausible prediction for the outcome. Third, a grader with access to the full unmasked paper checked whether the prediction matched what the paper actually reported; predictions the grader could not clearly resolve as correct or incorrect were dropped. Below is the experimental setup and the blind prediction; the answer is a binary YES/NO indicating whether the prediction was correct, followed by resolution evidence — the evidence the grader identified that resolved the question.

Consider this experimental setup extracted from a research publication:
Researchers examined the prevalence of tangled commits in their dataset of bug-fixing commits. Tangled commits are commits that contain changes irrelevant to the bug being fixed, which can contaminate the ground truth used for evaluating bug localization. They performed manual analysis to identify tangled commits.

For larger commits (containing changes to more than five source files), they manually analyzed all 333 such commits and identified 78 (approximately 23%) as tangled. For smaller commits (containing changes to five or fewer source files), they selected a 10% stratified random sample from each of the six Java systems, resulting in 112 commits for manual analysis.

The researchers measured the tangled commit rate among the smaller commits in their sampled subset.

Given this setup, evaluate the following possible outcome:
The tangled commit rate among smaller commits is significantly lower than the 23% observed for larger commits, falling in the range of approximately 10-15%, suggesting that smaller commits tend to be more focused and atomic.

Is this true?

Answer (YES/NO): NO